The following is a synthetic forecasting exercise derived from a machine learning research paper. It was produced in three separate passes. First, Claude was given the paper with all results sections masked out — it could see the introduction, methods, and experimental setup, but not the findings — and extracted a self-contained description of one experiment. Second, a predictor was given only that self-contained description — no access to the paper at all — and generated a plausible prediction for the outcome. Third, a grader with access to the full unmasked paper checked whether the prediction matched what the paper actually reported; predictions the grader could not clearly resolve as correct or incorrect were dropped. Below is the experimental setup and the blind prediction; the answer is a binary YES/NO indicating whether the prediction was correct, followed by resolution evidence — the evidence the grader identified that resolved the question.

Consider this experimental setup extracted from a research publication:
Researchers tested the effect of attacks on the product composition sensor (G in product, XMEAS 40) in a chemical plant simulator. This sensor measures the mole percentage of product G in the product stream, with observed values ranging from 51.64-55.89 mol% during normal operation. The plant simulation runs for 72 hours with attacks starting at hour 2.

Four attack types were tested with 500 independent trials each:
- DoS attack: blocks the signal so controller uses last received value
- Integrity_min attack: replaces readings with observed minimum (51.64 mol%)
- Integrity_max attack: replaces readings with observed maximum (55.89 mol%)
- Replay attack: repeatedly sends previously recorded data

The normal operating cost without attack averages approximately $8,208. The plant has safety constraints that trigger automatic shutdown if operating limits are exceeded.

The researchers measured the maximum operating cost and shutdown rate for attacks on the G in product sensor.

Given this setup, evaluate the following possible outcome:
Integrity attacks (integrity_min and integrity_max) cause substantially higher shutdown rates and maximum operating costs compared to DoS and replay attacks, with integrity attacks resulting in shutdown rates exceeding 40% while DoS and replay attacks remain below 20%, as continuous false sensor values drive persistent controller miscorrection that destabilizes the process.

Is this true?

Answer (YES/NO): NO